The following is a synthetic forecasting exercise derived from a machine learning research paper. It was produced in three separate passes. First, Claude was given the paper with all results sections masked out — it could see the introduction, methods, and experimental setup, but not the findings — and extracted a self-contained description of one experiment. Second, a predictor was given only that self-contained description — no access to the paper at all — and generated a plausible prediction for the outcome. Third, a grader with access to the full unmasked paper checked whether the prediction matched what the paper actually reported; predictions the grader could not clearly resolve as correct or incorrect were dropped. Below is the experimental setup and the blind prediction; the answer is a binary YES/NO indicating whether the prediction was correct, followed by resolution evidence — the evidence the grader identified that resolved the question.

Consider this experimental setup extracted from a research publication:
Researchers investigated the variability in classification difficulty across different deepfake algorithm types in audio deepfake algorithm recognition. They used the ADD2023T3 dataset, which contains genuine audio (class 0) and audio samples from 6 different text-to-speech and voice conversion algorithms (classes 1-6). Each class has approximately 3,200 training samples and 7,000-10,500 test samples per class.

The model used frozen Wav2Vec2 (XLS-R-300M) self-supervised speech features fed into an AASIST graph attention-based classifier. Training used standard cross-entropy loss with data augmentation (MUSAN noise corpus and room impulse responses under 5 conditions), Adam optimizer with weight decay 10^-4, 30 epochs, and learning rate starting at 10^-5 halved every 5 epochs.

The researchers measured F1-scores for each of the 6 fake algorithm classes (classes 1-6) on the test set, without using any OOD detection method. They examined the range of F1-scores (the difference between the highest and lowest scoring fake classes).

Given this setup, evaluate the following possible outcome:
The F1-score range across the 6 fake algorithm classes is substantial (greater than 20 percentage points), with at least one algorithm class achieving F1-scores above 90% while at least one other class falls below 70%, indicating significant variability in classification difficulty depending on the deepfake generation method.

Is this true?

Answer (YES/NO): YES